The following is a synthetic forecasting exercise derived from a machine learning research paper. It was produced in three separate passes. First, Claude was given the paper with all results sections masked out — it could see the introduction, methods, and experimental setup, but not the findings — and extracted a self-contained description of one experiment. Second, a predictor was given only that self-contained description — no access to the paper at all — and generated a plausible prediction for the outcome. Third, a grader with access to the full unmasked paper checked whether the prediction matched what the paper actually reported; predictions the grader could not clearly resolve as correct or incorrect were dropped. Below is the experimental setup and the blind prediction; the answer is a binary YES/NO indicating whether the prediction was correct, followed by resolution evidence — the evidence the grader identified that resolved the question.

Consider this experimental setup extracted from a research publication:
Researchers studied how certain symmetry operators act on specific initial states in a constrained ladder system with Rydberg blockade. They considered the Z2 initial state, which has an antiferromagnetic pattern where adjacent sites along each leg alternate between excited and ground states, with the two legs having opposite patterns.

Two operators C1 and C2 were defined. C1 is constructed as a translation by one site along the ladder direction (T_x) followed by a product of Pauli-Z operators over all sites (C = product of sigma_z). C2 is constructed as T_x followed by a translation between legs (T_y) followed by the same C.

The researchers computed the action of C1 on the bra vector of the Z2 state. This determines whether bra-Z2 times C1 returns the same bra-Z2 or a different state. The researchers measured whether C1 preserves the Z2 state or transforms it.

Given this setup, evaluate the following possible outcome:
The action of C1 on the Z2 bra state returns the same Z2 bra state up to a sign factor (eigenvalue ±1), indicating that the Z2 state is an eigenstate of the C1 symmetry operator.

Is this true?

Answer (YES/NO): NO